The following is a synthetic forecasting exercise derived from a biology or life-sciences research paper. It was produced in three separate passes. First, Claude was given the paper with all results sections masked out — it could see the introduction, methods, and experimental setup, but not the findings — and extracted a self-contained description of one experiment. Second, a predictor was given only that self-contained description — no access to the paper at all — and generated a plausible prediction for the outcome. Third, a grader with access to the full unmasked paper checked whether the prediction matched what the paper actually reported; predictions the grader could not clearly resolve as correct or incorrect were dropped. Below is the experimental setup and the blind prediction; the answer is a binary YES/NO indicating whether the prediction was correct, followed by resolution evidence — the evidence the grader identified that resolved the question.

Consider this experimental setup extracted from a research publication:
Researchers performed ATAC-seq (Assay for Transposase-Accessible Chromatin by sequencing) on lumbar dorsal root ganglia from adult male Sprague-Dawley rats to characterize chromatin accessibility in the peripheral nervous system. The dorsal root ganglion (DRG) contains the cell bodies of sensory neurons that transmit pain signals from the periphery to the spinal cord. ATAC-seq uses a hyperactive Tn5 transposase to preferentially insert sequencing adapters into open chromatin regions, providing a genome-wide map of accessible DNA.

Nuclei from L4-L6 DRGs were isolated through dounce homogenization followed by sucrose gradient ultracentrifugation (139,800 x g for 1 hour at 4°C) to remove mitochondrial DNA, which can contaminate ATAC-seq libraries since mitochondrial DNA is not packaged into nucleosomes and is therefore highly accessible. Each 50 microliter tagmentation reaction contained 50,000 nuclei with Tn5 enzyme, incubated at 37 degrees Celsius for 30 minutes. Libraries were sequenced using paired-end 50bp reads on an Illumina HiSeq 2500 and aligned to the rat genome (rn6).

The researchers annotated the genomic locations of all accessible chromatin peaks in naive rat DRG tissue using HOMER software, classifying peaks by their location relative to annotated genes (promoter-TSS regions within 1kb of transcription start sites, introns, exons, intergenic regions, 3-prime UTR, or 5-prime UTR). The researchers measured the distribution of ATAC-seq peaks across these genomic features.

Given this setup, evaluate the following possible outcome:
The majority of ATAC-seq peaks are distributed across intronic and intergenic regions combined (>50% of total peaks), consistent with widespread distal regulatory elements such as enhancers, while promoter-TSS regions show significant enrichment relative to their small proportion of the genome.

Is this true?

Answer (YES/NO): YES